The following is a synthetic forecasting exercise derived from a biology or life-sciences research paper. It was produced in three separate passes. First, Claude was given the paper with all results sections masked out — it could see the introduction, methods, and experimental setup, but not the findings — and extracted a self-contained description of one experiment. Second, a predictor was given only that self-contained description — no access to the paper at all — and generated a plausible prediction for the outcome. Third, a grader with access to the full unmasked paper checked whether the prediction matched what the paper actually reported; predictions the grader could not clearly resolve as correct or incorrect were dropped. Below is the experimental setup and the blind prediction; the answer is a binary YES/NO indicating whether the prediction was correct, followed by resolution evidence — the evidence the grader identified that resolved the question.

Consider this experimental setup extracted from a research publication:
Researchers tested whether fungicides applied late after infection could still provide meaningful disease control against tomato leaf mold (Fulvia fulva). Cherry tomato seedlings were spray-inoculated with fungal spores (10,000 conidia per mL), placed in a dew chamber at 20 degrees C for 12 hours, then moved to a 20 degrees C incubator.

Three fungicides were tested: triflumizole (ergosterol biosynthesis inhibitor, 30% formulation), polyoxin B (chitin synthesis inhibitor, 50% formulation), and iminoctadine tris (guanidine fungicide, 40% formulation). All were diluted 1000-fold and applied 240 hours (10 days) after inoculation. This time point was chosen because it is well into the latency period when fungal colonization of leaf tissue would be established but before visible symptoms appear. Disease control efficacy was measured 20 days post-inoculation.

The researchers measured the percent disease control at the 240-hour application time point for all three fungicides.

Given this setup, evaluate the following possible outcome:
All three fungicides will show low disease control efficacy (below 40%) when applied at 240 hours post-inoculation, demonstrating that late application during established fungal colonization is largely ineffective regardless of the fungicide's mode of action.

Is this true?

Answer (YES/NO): NO